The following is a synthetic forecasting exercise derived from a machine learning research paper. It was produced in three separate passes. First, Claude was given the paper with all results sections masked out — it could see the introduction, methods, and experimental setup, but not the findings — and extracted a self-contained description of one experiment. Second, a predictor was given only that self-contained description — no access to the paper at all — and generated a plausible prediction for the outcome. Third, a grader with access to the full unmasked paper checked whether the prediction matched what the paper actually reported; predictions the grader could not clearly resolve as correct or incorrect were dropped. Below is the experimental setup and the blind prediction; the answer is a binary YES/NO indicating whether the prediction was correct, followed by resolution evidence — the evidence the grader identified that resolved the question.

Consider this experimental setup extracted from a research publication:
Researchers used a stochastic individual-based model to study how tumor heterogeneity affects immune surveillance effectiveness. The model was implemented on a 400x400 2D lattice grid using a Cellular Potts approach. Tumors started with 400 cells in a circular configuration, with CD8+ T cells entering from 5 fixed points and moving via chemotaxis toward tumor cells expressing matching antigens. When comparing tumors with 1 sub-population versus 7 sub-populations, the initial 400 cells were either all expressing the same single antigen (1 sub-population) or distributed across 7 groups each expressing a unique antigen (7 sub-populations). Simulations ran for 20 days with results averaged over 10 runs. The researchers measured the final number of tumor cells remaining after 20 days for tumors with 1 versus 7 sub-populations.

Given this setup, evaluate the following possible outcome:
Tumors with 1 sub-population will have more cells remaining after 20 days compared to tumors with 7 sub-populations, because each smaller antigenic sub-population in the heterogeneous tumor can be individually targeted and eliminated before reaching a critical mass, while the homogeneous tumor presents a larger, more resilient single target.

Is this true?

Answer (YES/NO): NO